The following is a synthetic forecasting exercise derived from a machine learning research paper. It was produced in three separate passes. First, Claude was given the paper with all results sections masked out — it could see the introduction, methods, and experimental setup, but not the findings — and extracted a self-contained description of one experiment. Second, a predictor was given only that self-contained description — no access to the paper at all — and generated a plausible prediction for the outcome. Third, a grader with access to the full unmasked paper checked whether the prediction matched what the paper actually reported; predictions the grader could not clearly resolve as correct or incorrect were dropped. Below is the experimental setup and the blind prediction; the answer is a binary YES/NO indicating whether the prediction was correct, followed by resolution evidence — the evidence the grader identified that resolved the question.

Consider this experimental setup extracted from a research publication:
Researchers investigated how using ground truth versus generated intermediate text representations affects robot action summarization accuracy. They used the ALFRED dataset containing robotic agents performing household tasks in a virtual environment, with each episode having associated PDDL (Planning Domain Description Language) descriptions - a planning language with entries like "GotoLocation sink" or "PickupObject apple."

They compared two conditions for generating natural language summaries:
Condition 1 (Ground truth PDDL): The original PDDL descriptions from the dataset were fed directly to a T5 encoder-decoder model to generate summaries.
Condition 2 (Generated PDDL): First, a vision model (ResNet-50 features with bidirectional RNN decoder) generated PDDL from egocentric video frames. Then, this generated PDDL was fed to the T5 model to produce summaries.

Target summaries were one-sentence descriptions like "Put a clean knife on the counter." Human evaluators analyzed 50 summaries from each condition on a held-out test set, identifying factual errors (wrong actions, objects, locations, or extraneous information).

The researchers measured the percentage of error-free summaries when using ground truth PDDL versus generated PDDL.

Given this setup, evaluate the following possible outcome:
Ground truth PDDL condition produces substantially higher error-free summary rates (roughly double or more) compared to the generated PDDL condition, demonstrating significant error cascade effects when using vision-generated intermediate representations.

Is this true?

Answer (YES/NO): NO